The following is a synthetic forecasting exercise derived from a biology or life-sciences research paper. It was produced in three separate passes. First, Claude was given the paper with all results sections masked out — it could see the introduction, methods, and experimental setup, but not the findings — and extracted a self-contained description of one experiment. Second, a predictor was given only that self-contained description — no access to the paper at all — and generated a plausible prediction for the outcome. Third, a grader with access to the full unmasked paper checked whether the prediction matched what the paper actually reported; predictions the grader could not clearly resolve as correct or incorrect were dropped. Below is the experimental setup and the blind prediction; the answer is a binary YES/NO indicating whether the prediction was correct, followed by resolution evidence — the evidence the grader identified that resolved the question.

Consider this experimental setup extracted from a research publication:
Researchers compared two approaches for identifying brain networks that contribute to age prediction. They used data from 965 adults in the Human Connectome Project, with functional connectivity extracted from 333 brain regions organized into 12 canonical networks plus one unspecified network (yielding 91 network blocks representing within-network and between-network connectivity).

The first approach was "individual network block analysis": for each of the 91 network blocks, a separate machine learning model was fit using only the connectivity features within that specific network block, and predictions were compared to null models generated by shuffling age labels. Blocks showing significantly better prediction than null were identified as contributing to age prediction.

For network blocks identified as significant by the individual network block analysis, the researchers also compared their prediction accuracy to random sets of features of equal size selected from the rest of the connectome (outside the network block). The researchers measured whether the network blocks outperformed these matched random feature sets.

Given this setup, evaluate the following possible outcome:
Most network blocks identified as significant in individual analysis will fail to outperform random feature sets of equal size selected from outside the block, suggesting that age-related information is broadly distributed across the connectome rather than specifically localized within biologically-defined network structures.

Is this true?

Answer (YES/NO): YES